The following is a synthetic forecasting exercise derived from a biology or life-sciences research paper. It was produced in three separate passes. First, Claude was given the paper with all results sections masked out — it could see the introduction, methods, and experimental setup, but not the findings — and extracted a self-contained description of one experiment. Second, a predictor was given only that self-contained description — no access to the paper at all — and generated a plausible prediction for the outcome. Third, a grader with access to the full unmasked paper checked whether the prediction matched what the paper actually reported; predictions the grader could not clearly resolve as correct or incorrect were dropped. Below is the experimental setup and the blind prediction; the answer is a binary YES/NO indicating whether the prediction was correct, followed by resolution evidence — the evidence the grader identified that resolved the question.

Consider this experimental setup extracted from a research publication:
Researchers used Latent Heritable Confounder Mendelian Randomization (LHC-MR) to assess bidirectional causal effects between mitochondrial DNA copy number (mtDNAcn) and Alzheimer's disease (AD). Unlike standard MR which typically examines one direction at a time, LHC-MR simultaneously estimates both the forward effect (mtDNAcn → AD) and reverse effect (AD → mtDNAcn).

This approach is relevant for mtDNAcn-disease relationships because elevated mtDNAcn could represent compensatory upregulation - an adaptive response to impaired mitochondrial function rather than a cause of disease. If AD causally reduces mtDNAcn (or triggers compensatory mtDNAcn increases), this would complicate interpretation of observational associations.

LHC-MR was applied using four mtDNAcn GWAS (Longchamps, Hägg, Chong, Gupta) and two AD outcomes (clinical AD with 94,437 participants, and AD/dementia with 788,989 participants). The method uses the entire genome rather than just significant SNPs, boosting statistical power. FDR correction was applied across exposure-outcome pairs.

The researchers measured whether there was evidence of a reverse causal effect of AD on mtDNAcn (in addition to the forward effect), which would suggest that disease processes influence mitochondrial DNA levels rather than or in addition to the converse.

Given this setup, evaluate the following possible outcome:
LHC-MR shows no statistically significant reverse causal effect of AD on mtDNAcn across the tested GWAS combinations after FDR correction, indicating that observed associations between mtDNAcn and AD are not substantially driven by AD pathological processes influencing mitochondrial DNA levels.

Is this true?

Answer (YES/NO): NO